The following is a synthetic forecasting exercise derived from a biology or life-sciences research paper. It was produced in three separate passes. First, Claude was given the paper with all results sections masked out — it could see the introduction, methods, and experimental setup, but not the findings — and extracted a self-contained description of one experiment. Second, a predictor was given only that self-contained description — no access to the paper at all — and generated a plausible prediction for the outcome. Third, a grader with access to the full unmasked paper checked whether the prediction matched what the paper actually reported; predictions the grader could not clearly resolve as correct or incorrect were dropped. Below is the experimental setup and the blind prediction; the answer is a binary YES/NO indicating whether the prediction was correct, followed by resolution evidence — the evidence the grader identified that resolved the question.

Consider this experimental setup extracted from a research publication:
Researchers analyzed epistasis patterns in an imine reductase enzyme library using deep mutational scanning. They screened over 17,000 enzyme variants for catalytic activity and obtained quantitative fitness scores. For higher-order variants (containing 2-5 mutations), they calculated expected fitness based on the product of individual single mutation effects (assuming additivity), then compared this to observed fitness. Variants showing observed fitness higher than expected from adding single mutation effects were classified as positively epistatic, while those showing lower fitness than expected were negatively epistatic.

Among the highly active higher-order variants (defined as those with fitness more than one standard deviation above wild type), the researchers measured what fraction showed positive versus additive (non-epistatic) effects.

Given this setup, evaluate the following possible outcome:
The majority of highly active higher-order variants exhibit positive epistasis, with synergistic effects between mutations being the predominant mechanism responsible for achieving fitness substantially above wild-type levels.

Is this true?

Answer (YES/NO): YES